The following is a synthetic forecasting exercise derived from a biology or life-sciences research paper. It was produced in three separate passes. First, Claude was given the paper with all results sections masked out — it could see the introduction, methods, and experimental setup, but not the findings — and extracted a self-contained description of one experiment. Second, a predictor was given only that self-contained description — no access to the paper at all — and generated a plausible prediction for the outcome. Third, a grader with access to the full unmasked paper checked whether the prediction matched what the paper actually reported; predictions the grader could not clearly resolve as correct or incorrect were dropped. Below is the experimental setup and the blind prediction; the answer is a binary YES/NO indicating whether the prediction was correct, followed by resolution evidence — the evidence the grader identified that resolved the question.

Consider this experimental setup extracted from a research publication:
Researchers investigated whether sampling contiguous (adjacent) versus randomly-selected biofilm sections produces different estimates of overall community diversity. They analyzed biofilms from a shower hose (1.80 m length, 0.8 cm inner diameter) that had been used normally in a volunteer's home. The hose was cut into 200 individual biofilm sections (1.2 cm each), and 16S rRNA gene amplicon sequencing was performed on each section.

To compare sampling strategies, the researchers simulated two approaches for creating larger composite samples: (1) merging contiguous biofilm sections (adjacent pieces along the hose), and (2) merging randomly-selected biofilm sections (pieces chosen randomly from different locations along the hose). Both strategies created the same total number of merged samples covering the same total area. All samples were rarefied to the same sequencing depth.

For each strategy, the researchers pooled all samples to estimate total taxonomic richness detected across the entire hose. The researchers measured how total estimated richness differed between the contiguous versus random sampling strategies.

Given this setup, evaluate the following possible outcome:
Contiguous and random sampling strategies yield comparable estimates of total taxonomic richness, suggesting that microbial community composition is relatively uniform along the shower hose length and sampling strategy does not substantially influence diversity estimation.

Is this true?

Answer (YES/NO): NO